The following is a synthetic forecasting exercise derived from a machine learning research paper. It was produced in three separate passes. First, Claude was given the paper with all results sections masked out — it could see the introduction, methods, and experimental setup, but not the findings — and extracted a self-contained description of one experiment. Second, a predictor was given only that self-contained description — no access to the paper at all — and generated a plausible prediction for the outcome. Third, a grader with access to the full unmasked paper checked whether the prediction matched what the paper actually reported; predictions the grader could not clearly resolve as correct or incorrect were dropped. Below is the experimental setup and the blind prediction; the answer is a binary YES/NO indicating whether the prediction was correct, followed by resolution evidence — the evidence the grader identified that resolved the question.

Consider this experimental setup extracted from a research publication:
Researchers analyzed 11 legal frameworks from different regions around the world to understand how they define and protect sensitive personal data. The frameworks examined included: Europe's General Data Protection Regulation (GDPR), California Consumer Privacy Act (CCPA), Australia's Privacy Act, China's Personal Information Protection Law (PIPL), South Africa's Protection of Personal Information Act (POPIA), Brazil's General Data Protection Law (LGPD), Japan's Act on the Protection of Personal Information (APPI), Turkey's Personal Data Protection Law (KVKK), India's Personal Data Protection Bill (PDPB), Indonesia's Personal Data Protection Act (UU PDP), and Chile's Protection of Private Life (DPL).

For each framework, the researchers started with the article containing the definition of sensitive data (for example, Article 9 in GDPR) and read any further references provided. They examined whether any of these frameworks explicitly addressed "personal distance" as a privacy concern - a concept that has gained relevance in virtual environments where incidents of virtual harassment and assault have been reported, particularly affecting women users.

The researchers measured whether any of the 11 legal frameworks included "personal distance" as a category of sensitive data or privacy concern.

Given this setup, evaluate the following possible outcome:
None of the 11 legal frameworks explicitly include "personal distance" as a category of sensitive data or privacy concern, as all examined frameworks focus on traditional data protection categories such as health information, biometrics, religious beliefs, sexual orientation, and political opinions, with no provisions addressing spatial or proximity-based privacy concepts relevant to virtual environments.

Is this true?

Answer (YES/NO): YES